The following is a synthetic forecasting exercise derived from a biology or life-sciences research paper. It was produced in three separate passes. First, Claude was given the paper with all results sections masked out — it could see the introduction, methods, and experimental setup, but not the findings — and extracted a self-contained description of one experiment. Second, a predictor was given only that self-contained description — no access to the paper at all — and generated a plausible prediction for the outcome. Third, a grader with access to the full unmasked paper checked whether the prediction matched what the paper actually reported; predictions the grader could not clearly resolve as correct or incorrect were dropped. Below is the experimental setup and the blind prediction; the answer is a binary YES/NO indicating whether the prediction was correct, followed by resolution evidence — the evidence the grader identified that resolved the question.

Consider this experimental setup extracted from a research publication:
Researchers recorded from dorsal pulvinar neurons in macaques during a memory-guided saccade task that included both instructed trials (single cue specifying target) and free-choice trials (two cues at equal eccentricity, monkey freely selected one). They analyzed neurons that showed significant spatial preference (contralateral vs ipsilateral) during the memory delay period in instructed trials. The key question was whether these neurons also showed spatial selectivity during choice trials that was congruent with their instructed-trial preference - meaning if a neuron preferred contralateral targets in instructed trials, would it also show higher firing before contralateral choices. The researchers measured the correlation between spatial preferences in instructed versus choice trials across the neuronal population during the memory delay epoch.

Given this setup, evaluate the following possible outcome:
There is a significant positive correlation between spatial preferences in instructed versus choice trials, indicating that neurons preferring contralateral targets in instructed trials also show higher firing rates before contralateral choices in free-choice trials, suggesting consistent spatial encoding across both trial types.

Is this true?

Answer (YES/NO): NO